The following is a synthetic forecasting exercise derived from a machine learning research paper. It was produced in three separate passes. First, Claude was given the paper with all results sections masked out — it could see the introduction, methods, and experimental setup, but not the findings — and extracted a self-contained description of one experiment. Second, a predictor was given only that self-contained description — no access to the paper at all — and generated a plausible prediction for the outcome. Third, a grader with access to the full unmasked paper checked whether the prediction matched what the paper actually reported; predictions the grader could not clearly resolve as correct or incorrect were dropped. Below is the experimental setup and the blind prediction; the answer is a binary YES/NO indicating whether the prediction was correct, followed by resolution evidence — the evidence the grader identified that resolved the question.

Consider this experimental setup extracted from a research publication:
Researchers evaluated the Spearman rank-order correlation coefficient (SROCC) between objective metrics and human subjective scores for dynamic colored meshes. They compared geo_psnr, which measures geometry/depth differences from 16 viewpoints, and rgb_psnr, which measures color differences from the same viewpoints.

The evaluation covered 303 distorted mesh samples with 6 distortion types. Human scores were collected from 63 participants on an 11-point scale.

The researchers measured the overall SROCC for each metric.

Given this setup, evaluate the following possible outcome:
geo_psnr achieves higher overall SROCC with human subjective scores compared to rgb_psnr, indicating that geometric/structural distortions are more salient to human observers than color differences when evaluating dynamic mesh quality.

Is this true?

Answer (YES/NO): NO